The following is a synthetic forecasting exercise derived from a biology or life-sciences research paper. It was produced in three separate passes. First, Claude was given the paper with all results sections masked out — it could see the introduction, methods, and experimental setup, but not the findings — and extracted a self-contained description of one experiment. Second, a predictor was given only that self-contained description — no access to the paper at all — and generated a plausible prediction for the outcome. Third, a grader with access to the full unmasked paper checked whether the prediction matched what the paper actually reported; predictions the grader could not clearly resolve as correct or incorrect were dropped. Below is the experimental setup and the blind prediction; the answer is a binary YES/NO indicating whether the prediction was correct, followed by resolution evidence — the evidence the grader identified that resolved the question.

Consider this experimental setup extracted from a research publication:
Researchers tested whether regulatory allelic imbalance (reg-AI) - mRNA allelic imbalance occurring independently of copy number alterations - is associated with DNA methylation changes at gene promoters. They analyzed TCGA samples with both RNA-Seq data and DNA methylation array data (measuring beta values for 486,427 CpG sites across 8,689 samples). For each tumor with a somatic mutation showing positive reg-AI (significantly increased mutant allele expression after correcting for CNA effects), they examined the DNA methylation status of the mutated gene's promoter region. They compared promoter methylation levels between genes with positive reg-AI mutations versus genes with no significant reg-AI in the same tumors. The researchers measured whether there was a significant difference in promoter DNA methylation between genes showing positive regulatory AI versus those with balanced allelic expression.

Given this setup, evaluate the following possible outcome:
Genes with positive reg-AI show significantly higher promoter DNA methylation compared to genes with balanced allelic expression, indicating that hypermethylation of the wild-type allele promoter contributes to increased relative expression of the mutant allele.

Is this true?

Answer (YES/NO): NO